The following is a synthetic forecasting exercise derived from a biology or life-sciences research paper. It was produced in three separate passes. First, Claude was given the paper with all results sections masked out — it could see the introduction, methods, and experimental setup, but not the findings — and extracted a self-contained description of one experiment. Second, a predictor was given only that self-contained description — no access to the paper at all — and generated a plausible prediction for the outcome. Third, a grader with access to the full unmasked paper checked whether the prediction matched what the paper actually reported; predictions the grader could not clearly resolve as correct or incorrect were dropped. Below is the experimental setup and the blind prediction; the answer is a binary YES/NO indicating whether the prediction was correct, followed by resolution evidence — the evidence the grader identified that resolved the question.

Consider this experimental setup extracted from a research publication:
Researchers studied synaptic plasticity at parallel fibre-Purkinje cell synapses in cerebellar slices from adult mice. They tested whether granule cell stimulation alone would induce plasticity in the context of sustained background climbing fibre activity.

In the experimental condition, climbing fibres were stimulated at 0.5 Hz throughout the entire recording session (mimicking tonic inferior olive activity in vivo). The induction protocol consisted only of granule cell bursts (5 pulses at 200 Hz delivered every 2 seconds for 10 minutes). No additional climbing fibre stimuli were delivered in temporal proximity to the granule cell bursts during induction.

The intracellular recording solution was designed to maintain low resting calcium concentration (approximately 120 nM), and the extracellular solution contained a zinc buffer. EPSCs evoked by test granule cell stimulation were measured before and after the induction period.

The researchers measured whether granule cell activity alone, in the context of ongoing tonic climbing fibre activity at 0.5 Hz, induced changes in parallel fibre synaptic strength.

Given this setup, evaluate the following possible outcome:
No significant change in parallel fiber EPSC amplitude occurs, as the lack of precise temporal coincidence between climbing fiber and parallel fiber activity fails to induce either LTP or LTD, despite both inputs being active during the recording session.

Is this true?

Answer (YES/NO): YES